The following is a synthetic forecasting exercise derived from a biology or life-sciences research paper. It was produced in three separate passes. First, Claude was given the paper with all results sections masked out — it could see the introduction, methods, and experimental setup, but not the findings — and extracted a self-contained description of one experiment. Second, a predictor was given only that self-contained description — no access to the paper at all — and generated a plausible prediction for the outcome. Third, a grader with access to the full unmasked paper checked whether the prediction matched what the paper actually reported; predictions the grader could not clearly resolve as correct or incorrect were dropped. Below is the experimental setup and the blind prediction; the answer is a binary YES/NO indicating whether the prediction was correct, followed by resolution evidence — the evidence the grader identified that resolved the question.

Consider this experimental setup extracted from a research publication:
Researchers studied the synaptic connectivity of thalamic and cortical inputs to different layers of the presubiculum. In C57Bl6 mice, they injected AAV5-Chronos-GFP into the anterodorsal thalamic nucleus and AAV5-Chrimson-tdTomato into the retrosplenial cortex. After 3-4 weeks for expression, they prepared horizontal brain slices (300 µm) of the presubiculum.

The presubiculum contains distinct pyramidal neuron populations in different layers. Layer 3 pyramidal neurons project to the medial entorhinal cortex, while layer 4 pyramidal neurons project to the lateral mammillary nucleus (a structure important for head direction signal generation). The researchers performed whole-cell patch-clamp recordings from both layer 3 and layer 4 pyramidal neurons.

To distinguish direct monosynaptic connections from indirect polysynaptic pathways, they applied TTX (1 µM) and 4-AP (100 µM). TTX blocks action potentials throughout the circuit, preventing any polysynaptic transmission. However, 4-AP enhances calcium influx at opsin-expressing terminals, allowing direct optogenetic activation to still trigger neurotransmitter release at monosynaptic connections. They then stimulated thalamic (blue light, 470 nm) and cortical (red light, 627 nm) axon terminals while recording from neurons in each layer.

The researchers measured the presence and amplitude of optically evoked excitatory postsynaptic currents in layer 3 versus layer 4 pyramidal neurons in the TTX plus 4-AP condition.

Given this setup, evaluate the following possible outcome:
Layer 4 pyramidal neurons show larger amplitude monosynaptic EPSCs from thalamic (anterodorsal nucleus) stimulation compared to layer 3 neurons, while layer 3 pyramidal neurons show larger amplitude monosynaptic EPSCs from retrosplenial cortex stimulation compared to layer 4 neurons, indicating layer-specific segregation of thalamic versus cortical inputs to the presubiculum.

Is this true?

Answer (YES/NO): NO